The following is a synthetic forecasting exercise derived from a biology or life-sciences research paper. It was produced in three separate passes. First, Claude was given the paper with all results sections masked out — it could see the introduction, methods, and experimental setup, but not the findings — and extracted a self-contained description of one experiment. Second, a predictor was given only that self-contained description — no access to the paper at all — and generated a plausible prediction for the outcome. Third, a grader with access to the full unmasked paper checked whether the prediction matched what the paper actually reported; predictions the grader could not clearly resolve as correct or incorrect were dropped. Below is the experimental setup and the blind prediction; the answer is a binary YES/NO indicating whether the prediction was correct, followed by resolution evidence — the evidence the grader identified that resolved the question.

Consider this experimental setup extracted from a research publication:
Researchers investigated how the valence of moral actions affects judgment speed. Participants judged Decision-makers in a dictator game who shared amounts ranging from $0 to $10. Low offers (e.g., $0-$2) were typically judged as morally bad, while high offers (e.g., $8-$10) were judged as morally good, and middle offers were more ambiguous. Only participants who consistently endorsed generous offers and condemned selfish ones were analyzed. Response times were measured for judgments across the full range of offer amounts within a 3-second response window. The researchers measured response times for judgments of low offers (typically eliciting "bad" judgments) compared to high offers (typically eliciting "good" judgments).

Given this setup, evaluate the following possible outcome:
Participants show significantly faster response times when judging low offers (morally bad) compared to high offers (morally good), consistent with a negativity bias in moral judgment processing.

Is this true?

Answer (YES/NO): NO